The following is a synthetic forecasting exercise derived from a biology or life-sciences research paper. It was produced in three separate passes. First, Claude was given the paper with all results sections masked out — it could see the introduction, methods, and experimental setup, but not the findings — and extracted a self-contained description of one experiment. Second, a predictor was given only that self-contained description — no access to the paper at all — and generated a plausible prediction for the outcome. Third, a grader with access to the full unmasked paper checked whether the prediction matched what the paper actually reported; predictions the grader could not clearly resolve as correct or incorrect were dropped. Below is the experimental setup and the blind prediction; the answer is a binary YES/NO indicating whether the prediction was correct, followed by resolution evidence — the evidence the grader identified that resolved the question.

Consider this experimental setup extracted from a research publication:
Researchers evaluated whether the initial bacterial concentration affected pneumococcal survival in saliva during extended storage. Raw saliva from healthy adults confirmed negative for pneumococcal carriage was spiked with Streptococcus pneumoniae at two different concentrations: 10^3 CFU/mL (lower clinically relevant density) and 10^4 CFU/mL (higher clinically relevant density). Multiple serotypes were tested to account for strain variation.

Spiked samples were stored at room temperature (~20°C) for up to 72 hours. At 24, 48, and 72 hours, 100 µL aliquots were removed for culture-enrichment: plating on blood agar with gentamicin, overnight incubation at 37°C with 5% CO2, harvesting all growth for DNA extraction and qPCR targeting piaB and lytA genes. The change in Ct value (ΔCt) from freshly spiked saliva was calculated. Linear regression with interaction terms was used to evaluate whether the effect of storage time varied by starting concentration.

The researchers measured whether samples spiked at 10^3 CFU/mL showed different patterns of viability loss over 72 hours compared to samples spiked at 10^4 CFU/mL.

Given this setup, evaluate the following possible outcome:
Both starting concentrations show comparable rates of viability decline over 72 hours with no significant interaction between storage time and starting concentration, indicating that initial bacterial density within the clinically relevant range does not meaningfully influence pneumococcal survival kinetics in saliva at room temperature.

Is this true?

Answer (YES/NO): YES